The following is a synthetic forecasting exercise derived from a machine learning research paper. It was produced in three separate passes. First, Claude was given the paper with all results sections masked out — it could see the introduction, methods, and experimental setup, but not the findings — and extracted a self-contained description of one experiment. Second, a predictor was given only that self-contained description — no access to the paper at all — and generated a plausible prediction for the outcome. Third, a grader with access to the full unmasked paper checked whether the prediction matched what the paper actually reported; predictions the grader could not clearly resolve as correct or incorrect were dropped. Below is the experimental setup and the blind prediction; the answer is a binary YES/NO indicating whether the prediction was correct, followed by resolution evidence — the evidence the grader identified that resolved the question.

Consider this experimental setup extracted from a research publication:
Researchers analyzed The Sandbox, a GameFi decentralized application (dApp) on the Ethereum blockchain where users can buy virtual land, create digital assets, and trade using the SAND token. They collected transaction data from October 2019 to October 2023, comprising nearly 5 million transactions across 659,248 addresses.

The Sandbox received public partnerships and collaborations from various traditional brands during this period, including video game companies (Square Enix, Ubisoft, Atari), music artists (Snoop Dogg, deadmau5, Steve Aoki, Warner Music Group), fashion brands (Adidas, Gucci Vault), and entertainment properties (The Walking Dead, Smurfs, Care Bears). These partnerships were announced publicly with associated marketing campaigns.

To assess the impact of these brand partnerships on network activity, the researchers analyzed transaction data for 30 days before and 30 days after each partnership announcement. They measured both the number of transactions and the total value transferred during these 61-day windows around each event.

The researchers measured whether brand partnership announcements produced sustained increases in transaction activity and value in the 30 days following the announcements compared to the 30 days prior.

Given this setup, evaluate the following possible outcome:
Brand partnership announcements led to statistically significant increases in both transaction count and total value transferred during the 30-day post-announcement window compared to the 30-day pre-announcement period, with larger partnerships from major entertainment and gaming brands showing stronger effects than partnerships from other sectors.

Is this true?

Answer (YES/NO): NO